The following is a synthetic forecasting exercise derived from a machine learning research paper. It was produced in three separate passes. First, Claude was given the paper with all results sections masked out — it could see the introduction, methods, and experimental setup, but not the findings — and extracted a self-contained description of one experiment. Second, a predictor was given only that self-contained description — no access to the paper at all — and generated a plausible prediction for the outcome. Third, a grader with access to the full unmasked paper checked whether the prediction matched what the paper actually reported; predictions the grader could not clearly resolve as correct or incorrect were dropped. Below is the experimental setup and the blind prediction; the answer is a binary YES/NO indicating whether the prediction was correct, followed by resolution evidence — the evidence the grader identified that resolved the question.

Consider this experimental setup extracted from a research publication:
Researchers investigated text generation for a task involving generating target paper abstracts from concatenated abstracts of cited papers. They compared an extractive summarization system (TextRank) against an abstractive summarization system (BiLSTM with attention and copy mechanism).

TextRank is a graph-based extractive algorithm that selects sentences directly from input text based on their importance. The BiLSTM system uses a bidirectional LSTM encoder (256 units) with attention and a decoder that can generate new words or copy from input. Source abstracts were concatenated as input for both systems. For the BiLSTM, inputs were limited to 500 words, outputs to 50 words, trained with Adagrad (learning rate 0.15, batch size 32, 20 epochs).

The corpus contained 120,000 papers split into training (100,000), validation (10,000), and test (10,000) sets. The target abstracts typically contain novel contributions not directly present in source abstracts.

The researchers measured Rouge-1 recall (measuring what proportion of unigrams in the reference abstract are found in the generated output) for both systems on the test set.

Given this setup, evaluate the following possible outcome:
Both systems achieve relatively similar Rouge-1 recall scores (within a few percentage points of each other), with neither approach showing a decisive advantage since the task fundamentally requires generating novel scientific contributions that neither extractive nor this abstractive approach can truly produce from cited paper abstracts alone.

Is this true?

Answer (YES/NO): NO